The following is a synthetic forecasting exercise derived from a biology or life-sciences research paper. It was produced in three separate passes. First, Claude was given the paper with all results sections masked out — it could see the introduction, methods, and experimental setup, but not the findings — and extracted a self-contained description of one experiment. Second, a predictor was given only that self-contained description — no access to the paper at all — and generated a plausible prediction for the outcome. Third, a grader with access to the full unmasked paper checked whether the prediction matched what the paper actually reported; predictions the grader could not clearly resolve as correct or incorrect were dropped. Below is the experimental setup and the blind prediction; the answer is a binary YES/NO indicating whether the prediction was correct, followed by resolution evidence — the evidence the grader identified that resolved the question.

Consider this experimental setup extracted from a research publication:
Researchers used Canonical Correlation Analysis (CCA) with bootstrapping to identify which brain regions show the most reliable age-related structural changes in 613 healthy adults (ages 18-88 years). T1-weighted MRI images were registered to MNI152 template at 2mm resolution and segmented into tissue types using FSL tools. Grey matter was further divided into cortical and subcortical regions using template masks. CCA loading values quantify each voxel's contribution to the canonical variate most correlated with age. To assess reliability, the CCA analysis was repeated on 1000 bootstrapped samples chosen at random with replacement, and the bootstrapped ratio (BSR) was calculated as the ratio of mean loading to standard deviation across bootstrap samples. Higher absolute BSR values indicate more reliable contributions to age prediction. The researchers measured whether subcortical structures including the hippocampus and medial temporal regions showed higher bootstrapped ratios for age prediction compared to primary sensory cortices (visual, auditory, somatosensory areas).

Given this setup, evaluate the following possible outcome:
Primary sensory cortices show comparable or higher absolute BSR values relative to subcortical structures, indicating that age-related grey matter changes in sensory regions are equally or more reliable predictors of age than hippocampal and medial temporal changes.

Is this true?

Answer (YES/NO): NO